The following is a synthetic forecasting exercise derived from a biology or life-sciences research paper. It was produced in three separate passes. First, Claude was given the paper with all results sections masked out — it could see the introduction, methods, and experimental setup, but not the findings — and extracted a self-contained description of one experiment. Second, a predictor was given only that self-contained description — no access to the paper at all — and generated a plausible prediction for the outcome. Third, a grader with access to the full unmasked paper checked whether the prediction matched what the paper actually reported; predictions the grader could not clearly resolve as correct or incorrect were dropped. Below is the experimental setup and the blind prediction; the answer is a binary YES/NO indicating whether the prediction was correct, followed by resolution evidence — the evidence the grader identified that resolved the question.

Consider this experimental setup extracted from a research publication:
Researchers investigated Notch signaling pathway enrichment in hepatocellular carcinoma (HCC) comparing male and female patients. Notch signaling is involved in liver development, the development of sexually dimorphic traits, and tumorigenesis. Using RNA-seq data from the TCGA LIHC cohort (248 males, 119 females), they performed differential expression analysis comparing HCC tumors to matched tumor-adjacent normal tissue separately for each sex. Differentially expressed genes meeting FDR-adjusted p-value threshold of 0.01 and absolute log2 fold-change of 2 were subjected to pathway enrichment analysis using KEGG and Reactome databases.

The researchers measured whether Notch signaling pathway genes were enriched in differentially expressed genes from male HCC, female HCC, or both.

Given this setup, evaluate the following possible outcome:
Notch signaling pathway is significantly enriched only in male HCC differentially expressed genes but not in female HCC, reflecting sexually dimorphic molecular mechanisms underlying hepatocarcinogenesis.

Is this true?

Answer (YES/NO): YES